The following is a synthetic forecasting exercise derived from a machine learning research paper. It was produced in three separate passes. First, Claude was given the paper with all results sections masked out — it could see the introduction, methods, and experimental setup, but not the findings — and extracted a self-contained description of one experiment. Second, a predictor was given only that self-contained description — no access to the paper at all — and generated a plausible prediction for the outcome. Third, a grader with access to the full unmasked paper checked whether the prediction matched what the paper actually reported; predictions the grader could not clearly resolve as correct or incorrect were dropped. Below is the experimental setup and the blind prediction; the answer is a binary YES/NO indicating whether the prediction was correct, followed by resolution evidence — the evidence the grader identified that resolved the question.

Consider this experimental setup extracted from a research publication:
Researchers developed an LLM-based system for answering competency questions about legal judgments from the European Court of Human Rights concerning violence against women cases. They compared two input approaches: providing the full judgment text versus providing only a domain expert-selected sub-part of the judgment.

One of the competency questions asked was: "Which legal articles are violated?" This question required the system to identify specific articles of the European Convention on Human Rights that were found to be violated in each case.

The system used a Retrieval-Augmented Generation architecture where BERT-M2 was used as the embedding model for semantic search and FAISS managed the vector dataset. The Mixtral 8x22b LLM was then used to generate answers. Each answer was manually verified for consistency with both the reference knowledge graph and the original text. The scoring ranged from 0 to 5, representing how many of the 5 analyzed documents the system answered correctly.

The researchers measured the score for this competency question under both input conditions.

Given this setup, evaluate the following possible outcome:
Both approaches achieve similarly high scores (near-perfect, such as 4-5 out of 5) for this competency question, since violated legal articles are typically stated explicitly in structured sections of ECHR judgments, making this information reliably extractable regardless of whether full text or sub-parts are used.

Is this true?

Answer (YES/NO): YES